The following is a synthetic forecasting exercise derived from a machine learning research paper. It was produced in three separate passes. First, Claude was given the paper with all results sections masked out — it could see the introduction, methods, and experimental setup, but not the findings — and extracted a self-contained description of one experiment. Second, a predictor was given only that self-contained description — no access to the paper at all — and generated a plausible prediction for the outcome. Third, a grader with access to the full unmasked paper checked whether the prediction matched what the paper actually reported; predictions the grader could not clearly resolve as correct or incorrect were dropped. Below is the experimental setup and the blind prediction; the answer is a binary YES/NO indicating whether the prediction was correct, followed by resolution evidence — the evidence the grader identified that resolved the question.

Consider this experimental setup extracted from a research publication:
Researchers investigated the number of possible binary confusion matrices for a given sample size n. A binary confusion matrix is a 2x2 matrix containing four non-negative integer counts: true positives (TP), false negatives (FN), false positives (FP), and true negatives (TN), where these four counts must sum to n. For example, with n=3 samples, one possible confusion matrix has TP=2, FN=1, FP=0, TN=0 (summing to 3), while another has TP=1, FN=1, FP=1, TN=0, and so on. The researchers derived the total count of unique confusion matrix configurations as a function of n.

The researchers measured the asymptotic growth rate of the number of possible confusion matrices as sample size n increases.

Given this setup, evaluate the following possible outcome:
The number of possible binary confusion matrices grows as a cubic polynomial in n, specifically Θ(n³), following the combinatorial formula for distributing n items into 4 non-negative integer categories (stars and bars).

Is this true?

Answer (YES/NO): YES